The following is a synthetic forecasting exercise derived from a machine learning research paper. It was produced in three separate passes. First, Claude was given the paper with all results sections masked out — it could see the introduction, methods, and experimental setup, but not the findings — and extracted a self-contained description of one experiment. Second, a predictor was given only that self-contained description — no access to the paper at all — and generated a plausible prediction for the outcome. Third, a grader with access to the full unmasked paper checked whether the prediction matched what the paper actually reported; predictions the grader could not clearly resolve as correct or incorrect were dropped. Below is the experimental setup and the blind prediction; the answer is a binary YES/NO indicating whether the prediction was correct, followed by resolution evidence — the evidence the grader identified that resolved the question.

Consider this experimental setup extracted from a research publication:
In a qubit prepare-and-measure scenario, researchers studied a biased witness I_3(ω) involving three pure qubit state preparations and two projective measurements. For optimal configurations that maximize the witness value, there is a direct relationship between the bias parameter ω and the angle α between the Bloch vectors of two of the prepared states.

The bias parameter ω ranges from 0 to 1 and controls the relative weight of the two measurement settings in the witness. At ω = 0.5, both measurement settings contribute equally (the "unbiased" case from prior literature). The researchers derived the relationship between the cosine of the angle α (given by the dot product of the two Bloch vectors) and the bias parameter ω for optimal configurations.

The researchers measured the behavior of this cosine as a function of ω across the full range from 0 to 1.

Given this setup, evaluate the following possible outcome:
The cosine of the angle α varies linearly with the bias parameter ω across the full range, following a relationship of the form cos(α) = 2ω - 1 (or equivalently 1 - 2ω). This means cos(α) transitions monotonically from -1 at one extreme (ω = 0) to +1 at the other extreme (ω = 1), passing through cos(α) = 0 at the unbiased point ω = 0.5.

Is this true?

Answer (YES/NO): NO